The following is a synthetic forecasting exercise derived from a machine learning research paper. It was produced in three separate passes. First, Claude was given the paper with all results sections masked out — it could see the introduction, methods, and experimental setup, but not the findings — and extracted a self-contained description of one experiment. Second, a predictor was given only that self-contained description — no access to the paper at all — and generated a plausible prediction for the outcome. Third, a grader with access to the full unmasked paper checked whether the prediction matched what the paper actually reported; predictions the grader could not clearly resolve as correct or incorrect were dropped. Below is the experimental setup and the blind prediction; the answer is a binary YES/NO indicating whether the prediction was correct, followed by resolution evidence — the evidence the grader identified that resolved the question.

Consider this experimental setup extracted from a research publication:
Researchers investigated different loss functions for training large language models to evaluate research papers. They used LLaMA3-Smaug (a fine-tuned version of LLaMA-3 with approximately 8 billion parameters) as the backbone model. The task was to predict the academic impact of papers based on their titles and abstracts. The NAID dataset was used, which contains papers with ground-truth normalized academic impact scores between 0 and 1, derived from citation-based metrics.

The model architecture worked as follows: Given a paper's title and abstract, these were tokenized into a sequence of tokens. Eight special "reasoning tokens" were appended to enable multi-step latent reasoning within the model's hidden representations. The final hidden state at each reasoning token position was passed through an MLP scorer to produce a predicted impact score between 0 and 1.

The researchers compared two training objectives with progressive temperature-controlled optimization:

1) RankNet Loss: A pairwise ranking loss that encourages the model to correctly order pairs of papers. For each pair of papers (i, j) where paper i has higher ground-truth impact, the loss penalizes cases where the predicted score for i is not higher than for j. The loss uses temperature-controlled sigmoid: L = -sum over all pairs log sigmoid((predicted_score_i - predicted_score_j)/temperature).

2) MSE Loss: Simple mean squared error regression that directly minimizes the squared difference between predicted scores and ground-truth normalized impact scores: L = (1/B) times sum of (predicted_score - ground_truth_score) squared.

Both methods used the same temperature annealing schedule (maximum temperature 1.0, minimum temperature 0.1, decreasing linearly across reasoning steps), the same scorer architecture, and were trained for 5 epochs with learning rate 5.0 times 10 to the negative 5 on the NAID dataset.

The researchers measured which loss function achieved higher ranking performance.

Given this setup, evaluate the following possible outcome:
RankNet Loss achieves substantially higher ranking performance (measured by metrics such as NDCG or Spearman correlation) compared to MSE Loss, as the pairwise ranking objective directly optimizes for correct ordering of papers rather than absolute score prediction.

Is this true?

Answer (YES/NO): NO